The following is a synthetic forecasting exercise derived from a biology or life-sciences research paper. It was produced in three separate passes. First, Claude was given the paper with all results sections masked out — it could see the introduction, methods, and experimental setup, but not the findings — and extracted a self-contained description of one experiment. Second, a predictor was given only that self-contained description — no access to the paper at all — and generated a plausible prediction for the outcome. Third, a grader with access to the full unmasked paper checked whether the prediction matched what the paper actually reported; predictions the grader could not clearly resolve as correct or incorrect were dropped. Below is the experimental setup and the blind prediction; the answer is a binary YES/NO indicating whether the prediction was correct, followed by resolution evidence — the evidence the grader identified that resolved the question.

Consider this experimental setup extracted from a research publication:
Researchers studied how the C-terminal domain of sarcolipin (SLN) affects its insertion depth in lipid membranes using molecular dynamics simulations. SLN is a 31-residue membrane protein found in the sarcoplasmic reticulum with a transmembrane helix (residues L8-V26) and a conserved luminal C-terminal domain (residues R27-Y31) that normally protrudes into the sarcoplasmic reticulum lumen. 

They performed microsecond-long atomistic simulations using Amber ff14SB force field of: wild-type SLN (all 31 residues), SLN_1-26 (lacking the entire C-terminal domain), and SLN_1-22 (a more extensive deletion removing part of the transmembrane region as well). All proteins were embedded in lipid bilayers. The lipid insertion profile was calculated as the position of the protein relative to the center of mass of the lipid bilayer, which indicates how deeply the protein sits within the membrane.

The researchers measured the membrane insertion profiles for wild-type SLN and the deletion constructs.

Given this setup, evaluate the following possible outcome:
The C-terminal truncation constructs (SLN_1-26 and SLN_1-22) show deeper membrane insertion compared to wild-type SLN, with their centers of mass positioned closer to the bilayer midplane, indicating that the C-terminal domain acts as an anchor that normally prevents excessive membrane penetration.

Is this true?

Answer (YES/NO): NO